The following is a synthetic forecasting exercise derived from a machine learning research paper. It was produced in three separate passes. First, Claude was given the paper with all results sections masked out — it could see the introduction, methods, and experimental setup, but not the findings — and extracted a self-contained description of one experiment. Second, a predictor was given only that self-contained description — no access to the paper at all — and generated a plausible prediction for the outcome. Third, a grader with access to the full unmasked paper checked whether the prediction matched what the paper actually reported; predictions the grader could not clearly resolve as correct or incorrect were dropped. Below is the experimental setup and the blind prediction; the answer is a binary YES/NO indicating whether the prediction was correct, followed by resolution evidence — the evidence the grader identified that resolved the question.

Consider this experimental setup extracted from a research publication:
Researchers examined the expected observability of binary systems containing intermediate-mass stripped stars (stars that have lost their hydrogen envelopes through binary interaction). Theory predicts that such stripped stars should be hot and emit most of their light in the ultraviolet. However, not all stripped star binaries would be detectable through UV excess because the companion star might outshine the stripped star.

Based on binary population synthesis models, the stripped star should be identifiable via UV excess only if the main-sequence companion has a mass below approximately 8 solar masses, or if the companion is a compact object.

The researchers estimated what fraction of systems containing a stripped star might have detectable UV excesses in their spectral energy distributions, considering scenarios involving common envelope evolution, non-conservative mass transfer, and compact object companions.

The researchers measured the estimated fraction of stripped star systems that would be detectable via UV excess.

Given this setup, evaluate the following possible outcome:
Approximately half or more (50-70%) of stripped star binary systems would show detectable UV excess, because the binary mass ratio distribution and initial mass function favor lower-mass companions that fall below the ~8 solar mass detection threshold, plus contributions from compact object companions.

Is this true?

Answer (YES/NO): NO